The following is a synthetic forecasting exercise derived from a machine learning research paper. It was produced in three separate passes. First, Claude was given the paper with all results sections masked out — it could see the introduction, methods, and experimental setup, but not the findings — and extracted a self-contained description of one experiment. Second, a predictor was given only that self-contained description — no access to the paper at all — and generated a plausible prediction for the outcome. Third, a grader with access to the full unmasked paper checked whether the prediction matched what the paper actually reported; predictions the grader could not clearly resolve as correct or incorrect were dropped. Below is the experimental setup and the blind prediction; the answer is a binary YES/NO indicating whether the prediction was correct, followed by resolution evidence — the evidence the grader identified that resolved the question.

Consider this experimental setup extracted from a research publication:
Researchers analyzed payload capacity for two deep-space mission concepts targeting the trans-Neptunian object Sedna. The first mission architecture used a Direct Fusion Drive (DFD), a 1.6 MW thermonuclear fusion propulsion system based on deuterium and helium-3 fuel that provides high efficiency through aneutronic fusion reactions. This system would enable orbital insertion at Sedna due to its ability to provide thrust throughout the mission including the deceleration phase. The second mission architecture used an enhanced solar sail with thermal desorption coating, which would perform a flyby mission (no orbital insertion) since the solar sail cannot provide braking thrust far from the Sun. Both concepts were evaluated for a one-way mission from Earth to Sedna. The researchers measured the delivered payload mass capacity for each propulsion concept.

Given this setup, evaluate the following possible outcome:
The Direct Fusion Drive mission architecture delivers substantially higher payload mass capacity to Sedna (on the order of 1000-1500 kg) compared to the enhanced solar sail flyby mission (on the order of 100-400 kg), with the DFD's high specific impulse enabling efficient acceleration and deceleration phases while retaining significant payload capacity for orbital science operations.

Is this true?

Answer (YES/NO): NO